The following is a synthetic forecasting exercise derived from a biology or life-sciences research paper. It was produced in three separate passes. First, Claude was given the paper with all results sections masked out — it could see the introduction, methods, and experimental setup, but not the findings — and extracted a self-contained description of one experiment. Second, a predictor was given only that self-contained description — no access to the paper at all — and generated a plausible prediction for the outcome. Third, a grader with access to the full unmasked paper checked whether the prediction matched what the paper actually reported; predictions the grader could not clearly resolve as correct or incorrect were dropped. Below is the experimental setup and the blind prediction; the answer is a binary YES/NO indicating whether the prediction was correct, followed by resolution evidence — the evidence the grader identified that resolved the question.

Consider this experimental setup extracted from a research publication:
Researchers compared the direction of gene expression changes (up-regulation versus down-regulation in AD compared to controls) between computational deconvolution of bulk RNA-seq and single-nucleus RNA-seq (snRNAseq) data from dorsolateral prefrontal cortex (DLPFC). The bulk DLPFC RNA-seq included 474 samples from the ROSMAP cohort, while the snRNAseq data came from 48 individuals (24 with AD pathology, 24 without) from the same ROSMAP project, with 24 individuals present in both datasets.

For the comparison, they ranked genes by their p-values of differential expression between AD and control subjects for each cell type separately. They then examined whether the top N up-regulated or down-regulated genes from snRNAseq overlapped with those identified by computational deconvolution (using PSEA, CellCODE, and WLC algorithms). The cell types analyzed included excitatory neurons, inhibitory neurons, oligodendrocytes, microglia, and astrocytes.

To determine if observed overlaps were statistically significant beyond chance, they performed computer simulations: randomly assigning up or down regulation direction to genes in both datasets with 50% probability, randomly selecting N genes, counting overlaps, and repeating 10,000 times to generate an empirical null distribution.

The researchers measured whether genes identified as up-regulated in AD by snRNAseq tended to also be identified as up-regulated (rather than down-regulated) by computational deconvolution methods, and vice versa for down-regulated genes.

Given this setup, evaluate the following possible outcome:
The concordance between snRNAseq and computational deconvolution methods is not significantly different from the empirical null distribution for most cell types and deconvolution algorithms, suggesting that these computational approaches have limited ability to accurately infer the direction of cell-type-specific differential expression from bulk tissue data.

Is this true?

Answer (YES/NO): NO